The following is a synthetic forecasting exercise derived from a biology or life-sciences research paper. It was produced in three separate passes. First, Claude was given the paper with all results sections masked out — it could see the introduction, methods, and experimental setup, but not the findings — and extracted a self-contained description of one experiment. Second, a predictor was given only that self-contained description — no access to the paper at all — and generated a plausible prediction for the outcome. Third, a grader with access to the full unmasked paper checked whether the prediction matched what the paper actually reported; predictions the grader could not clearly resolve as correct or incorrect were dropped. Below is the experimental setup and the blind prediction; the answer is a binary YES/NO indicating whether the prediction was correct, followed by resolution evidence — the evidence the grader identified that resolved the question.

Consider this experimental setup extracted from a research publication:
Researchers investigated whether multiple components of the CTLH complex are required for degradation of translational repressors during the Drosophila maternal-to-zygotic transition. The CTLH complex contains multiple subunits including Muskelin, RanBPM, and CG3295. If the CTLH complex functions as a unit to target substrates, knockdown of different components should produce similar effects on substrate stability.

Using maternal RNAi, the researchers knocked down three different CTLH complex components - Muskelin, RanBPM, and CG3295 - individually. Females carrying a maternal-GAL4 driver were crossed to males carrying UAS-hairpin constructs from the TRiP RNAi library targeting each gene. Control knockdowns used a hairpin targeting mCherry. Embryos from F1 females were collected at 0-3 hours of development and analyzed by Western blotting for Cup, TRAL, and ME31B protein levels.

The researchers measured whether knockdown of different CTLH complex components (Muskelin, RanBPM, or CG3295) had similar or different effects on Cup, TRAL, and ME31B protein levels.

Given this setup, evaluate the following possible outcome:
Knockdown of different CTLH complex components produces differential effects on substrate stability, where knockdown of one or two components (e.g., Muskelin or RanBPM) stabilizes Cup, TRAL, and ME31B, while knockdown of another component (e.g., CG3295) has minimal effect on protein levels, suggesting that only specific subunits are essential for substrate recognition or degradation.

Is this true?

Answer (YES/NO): NO